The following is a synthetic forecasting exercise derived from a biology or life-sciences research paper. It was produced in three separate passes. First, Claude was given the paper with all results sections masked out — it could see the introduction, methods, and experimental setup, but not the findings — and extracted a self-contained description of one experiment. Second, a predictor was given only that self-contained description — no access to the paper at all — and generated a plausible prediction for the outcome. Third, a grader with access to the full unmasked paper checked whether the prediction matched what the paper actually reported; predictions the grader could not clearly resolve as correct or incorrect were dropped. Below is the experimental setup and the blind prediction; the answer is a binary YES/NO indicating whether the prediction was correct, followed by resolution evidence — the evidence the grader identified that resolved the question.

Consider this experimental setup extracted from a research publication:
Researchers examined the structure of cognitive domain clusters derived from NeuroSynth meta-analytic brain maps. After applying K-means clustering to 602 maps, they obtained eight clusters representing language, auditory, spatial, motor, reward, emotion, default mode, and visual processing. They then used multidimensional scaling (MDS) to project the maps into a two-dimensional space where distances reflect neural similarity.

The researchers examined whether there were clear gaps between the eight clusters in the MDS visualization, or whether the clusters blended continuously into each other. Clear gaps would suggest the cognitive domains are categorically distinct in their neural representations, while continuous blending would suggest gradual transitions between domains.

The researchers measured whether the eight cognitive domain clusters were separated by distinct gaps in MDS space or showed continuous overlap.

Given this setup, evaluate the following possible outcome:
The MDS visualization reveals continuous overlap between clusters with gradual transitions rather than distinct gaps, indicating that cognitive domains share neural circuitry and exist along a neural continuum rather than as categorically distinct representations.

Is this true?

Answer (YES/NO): NO